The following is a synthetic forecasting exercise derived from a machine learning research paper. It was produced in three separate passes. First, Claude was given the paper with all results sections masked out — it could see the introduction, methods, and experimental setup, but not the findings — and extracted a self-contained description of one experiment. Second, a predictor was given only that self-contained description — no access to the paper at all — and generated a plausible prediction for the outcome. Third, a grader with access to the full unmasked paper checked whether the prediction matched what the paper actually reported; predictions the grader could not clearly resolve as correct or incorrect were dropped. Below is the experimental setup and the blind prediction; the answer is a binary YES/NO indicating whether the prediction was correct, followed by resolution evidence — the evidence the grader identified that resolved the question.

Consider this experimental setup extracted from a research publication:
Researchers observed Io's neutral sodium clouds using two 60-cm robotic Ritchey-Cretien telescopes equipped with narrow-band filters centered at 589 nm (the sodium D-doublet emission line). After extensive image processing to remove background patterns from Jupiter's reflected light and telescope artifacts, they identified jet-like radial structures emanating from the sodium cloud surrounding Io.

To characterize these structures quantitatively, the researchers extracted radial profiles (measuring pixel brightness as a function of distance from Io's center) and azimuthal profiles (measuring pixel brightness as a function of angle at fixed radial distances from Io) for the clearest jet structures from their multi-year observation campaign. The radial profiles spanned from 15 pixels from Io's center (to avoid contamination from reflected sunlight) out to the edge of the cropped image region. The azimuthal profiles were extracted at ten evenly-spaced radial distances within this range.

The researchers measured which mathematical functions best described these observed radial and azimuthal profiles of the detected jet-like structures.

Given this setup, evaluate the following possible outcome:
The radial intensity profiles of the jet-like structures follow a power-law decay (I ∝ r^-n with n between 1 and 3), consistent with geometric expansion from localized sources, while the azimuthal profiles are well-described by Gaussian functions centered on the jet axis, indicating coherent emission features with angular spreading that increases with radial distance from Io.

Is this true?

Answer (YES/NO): NO